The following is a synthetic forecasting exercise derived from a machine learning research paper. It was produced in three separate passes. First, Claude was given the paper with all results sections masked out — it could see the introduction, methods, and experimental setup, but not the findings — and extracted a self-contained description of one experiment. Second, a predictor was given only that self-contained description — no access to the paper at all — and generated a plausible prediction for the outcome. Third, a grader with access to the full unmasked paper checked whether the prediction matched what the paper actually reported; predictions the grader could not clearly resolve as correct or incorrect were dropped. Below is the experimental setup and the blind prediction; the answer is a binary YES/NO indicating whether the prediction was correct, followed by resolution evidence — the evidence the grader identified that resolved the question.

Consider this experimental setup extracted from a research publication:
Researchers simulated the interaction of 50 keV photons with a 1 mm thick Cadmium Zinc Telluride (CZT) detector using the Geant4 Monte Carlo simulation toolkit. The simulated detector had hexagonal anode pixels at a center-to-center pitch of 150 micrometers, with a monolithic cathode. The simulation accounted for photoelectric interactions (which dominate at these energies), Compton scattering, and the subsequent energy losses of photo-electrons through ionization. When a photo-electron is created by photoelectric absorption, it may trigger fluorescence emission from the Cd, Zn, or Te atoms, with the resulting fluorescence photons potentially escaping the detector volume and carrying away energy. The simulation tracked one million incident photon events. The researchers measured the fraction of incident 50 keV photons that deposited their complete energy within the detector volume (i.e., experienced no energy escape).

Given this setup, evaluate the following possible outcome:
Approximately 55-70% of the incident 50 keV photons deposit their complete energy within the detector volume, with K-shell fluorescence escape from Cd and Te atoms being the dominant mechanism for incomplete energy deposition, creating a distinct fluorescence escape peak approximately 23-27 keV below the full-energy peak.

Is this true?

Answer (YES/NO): NO